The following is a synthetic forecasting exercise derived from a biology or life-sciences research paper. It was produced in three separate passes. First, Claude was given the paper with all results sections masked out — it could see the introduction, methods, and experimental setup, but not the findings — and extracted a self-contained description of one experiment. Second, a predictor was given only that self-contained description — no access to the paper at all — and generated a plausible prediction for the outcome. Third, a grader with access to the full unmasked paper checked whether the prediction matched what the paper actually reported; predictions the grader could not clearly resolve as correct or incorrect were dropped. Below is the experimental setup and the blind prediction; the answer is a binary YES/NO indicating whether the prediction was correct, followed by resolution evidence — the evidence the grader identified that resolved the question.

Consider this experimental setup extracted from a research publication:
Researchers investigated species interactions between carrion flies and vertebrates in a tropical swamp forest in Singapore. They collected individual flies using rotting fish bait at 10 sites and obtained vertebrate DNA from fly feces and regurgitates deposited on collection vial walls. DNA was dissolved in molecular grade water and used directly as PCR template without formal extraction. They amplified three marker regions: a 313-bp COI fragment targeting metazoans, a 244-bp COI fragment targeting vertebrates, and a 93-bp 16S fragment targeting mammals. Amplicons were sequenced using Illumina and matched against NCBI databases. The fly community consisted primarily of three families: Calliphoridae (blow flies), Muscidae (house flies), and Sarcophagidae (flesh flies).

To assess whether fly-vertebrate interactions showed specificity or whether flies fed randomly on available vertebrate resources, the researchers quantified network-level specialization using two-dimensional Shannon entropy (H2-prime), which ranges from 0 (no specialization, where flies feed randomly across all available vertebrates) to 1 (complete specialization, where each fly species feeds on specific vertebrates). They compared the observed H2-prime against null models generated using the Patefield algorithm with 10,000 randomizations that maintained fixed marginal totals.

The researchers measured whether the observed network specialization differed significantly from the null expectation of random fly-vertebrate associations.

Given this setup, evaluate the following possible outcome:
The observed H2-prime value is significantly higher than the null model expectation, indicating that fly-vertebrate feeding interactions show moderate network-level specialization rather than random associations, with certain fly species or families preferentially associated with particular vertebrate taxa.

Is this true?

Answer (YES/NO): NO